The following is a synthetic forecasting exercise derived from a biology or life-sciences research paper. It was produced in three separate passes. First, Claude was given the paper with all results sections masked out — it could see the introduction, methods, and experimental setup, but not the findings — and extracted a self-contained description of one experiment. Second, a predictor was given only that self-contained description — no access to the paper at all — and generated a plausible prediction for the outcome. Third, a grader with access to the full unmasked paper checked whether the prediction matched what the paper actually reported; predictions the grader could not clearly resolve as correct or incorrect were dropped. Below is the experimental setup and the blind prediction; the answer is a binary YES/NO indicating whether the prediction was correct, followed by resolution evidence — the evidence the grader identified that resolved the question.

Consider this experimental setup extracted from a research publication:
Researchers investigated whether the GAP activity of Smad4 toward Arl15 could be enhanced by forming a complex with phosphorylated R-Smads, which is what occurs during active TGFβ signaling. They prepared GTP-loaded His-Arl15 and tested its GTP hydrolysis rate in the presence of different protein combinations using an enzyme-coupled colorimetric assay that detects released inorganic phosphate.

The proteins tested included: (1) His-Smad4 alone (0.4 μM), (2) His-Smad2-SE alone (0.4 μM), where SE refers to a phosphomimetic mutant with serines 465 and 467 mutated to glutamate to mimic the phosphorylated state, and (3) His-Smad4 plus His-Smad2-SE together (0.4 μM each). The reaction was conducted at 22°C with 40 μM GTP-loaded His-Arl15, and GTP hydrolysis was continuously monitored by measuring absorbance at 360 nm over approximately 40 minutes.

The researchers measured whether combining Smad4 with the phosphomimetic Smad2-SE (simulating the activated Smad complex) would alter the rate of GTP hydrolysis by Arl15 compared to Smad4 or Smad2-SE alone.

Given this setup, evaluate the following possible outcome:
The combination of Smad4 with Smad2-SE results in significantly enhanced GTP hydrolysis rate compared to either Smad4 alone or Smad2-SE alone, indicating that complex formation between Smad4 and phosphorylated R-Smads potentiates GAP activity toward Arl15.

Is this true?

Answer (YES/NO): YES